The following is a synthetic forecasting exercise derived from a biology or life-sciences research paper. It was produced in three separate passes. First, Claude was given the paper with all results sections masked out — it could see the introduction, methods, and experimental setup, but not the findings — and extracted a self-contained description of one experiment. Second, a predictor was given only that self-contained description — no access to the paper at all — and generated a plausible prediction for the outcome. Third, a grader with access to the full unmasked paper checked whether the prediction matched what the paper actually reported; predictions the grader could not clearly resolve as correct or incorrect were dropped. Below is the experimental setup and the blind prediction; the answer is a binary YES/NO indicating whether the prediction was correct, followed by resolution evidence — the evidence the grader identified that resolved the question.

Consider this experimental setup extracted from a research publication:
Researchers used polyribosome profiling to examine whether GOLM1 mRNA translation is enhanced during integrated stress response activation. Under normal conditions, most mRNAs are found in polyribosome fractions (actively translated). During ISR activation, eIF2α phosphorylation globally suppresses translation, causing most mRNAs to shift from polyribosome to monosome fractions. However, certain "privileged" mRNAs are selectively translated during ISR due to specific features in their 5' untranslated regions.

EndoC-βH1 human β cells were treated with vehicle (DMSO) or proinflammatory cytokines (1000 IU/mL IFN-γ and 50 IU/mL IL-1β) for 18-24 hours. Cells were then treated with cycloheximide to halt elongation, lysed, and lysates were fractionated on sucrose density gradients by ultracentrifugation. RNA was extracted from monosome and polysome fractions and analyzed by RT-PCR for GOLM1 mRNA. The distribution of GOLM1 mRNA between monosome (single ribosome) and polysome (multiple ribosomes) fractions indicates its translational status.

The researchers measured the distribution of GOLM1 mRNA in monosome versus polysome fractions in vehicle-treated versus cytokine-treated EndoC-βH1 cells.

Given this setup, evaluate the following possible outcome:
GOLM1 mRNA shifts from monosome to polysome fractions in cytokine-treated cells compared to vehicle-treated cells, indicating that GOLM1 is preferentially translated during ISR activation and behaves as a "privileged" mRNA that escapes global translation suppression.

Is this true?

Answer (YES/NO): NO